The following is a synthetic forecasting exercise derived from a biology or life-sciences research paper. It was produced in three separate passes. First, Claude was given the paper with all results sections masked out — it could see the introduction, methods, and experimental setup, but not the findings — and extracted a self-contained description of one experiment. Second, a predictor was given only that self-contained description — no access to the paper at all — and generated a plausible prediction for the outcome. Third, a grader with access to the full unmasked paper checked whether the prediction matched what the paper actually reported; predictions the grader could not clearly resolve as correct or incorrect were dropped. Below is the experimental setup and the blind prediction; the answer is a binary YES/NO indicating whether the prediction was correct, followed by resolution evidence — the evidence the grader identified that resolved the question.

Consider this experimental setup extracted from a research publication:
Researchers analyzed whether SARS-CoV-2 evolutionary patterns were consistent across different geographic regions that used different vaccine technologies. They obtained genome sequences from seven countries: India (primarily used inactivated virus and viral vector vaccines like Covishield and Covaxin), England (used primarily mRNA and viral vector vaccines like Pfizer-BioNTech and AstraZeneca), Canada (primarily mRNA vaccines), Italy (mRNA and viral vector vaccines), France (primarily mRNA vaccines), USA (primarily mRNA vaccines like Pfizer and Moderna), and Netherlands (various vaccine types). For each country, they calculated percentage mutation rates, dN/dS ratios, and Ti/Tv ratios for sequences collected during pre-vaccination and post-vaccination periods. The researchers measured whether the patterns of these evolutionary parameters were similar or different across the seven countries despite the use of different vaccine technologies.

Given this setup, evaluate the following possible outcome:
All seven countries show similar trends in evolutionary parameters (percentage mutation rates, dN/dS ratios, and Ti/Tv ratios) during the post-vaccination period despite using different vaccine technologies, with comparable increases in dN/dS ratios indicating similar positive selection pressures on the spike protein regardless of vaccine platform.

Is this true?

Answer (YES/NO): YES